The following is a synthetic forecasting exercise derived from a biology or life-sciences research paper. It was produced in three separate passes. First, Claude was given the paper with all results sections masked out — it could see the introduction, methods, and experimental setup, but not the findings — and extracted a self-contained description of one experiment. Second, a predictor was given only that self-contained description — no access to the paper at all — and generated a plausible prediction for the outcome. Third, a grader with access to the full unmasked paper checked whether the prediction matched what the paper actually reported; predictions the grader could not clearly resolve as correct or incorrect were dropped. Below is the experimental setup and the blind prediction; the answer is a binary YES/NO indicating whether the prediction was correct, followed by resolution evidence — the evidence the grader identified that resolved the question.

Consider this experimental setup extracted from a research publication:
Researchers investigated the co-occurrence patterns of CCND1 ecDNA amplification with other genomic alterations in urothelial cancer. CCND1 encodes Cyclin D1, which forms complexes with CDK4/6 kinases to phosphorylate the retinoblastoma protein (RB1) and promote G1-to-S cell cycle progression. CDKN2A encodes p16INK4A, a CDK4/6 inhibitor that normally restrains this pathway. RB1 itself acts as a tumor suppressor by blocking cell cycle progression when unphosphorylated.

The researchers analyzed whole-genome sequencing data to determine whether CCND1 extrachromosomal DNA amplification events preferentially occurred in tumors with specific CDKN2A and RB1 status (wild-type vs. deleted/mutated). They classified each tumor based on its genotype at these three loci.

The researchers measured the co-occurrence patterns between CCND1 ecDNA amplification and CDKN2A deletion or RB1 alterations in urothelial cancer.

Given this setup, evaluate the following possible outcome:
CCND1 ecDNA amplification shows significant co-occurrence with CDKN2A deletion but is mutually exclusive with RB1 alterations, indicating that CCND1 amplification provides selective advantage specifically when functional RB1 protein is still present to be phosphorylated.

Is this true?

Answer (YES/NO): YES